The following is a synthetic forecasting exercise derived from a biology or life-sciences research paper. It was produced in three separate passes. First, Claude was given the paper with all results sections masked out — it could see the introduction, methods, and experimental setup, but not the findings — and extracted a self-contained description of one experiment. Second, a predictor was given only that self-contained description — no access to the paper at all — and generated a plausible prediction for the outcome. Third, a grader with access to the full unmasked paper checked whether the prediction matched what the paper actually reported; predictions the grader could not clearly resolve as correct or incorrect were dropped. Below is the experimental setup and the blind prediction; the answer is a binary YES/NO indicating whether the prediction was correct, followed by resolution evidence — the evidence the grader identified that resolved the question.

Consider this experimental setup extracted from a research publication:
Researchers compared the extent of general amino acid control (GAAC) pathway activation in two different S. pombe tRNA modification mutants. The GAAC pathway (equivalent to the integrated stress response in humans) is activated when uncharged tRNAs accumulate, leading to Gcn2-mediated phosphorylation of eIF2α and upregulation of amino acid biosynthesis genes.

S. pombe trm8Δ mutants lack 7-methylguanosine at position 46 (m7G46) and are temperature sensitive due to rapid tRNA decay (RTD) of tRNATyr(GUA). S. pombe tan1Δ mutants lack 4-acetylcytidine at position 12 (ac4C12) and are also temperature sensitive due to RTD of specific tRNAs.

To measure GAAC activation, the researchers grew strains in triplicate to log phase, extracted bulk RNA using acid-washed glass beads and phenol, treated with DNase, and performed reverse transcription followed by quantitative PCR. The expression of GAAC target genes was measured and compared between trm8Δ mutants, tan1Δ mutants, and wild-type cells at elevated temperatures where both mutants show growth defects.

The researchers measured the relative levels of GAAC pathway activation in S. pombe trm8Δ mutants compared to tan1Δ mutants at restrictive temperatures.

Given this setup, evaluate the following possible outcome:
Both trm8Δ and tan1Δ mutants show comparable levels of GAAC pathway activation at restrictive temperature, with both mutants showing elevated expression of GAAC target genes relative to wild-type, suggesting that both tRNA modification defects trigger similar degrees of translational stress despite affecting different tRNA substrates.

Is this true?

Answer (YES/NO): NO